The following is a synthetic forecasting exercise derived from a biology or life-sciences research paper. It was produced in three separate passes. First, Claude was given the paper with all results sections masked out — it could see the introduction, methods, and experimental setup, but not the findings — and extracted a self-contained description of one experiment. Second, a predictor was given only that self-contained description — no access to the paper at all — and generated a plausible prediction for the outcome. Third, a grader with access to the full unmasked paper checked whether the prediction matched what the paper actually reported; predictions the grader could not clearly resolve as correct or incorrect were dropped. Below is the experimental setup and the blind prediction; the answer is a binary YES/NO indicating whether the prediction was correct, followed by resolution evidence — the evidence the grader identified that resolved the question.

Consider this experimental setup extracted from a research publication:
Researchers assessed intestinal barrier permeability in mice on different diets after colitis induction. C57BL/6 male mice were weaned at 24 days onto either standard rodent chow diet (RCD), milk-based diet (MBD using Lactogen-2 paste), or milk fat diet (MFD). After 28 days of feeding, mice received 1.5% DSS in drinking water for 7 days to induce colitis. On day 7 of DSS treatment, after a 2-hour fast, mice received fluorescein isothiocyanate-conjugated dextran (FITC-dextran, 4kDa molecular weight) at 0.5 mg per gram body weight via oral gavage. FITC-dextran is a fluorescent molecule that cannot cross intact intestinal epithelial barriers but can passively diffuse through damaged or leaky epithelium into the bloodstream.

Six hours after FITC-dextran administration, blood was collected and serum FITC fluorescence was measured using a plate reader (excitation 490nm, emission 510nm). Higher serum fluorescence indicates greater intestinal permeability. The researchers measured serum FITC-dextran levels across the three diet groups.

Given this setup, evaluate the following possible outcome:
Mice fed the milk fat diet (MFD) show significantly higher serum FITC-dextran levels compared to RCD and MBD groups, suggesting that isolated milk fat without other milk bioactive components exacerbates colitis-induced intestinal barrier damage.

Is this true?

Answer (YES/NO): NO